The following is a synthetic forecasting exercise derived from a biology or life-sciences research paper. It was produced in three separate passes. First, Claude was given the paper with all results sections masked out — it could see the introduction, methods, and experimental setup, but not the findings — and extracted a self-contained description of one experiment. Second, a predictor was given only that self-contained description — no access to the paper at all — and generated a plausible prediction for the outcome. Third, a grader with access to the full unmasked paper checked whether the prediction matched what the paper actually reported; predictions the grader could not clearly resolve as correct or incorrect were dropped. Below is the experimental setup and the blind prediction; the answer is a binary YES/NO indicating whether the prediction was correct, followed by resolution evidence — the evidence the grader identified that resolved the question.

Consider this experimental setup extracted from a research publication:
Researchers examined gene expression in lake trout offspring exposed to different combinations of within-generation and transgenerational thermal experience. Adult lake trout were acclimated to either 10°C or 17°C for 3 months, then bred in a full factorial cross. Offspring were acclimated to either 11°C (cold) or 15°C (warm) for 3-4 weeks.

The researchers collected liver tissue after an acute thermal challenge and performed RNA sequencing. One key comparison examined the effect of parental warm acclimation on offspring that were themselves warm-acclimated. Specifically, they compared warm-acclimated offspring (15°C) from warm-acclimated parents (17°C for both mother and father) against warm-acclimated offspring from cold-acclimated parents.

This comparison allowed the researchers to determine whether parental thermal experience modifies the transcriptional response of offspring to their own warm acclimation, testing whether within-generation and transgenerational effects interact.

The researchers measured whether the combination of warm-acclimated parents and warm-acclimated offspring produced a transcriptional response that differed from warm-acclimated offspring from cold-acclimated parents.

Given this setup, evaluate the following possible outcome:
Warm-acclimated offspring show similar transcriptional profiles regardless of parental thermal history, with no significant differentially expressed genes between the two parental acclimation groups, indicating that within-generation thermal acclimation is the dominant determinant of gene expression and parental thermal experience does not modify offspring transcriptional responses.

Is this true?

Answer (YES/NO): NO